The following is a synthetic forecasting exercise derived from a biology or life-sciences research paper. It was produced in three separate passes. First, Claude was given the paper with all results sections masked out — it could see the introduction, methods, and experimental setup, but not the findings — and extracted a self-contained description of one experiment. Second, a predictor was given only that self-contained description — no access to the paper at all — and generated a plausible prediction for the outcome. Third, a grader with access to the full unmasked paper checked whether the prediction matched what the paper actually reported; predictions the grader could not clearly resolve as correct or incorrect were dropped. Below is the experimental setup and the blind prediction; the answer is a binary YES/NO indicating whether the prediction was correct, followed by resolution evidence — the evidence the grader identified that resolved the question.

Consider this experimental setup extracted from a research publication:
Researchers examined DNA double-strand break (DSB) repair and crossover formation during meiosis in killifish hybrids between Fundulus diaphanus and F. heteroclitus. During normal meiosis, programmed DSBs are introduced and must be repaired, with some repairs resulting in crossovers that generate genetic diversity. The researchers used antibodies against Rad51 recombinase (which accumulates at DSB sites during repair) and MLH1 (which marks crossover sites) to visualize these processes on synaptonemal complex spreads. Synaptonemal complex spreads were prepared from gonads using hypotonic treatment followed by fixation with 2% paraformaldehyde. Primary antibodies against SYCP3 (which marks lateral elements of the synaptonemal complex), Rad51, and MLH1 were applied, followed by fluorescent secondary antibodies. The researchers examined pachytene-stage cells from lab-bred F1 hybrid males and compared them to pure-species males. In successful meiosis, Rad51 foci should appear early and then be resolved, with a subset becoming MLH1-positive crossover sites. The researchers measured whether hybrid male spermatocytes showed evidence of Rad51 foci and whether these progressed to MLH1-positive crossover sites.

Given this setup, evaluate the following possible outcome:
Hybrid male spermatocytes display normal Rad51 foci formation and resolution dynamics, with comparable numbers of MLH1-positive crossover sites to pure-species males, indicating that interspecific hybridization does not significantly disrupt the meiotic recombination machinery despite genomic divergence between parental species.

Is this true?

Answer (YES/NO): NO